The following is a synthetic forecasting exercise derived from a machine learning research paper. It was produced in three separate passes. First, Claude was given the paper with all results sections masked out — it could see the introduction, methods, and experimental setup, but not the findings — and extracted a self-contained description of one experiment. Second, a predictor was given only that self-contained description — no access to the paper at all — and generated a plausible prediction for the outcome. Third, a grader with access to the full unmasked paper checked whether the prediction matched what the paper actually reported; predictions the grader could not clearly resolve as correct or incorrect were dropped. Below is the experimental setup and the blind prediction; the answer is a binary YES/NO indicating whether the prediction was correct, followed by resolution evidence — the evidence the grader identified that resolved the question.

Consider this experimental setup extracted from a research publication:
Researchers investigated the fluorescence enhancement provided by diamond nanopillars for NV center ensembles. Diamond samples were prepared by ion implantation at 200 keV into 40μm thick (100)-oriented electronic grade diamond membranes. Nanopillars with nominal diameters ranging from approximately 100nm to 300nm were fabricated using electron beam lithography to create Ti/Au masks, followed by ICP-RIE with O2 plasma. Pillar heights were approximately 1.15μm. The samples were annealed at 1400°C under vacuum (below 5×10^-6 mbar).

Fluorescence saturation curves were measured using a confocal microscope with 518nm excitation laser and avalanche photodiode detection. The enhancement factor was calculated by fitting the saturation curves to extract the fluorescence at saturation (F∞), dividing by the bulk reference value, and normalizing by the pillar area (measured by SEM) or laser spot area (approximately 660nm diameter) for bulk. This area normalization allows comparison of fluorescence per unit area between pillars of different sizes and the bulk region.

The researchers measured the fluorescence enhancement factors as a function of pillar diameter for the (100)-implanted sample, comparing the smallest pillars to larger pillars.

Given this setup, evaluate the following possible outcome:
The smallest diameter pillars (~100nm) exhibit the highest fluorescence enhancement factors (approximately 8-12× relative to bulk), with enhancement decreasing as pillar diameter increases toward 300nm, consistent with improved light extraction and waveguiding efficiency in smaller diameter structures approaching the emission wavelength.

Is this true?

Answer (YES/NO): NO